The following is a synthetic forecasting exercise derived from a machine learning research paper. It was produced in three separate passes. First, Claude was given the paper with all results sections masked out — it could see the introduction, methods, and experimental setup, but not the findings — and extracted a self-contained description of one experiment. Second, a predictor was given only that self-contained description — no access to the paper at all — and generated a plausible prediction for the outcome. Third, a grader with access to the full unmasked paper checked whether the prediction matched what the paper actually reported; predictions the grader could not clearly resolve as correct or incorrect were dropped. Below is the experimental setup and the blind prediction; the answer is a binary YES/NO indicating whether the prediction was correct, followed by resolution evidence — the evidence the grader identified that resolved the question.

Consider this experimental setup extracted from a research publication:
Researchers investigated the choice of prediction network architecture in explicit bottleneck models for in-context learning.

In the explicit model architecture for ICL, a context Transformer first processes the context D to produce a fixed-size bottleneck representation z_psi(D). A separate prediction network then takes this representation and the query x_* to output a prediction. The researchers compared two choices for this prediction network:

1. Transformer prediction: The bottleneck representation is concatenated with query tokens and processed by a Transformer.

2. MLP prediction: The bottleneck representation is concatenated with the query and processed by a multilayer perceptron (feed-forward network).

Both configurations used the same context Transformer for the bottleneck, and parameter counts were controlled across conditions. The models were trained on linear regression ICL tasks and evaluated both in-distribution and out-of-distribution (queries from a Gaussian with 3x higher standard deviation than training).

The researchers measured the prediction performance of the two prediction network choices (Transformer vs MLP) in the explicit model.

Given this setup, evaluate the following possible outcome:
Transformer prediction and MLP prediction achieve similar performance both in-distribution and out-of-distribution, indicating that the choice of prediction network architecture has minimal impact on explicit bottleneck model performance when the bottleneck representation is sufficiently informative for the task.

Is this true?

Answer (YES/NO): YES